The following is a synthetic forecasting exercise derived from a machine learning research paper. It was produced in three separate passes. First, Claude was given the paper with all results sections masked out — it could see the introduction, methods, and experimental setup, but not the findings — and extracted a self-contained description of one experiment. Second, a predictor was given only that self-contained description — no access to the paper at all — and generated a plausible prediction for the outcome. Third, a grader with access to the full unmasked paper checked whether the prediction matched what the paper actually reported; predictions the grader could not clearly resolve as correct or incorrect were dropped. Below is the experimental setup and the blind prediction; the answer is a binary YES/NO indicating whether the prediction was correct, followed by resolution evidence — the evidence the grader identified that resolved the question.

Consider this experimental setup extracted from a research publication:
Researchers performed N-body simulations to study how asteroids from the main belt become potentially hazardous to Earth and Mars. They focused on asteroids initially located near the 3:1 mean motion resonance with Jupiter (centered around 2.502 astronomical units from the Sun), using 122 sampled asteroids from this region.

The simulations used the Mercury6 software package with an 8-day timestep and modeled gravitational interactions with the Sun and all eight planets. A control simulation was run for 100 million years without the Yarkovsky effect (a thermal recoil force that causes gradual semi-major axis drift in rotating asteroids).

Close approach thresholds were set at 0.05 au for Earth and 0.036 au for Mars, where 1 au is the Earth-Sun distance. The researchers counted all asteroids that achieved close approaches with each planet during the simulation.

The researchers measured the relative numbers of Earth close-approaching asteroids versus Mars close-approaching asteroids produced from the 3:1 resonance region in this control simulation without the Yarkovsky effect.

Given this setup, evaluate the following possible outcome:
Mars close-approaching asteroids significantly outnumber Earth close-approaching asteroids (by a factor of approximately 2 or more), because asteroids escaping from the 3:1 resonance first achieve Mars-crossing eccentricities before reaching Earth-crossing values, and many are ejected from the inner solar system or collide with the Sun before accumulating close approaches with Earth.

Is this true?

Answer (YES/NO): NO